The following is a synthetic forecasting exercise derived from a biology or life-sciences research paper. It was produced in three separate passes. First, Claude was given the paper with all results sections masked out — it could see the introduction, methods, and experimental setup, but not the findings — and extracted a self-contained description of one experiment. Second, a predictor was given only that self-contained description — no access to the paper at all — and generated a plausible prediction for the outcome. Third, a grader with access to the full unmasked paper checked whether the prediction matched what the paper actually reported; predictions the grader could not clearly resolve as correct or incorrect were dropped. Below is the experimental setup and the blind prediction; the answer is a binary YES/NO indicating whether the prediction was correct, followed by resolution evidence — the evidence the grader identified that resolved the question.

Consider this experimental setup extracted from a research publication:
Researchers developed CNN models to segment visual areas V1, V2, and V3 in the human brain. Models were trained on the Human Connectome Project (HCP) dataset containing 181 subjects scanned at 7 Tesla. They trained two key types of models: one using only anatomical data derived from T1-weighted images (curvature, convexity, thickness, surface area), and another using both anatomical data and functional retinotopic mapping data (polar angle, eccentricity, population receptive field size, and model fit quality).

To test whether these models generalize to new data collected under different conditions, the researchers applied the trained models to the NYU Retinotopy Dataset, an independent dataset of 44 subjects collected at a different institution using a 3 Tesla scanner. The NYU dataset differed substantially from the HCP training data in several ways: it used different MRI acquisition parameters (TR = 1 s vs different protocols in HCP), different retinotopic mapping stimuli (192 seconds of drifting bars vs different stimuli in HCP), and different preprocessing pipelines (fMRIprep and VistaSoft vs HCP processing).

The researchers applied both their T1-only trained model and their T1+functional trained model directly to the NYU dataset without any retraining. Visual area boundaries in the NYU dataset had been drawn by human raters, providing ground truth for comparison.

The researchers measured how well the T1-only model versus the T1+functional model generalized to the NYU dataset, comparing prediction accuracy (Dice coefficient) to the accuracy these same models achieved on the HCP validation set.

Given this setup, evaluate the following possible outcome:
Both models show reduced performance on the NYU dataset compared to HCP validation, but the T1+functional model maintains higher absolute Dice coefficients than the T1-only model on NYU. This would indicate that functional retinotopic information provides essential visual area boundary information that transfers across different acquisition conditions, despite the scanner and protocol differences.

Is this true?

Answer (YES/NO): NO